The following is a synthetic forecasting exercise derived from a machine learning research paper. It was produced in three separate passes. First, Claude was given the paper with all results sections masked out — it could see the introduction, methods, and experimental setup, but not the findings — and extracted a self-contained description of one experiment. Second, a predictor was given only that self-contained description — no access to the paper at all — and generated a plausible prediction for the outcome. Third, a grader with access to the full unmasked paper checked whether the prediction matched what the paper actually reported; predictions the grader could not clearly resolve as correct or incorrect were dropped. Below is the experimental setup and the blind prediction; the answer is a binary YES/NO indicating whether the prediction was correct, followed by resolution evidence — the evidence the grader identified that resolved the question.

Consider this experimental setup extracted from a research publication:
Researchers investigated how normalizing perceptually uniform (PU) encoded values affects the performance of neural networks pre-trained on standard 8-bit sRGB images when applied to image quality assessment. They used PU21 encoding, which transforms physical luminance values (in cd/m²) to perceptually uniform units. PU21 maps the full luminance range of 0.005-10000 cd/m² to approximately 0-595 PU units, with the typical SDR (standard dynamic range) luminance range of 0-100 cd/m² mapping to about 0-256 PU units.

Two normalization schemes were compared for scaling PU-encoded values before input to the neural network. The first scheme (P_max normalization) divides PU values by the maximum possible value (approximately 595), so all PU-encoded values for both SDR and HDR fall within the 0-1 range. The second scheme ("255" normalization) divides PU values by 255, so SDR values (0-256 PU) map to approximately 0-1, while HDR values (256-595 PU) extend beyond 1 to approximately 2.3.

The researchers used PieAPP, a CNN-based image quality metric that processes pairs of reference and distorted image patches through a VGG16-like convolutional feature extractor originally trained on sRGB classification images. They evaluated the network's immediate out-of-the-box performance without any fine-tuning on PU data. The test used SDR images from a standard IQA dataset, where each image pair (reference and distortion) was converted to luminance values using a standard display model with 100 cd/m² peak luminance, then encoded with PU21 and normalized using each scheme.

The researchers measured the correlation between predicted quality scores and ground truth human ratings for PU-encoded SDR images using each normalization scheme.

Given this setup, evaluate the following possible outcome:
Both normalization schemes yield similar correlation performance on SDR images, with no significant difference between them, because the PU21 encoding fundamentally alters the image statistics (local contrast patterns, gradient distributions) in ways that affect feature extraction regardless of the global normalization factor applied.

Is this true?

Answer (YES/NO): NO